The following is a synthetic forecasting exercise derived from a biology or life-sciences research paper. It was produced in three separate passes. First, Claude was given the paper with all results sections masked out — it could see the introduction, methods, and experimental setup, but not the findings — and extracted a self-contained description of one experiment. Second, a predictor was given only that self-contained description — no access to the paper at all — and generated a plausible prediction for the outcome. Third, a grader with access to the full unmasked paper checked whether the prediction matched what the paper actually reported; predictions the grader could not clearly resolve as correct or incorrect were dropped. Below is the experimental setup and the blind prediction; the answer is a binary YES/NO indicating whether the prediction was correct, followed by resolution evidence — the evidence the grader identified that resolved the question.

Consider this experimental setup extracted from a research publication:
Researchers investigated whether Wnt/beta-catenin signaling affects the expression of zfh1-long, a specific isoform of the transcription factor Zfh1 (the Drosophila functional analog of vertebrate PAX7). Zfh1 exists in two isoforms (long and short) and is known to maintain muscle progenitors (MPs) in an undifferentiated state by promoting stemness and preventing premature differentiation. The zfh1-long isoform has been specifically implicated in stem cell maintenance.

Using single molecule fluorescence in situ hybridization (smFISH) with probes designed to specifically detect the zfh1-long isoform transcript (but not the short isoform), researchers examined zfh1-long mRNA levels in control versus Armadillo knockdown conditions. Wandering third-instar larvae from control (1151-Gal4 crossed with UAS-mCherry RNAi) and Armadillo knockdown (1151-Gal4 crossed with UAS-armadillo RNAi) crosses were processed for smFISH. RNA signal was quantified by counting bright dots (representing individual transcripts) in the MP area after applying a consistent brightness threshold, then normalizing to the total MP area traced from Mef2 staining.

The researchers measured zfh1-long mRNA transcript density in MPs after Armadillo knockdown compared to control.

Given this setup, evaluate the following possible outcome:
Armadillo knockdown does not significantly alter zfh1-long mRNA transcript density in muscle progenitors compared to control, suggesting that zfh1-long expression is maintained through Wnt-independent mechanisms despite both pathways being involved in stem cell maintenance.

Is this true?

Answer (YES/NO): NO